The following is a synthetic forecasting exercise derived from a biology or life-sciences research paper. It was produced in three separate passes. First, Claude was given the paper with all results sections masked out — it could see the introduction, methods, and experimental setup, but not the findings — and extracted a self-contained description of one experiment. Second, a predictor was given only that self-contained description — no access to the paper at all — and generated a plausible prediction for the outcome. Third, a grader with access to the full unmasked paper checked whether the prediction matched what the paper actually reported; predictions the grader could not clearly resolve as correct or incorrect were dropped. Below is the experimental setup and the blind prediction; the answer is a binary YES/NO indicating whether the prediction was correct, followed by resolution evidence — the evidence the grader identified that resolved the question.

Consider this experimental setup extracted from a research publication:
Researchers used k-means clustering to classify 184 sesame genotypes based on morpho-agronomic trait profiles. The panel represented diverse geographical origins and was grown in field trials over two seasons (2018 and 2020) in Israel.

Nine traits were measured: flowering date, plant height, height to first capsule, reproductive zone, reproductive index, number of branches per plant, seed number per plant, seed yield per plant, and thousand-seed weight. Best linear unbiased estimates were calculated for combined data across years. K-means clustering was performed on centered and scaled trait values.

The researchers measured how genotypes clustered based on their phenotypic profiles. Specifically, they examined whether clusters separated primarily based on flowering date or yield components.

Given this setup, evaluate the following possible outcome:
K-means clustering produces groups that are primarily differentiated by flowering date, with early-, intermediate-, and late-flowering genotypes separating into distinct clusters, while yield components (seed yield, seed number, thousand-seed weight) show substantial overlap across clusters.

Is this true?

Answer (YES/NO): NO